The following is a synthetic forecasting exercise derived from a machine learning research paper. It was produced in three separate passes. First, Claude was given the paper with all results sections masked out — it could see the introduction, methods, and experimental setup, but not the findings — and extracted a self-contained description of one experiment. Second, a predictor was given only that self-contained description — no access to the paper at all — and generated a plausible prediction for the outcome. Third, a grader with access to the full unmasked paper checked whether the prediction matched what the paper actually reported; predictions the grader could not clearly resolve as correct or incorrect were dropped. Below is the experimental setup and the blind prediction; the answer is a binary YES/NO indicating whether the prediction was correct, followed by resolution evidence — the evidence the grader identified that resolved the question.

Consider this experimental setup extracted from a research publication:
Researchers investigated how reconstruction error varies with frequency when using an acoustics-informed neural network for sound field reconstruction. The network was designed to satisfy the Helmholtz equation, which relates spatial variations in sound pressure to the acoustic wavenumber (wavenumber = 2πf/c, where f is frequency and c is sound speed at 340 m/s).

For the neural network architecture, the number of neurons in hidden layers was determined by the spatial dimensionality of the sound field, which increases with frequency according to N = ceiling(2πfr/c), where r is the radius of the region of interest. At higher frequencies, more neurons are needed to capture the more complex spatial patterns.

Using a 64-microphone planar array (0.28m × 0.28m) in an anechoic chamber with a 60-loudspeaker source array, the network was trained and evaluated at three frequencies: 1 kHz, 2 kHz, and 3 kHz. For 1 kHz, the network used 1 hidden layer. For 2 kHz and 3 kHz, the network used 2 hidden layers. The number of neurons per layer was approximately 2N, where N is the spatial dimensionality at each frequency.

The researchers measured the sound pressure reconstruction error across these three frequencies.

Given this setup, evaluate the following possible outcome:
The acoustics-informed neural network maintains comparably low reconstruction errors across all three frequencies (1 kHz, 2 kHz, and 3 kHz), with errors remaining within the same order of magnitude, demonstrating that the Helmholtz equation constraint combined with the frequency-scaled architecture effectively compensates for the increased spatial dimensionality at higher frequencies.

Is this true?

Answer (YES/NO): YES